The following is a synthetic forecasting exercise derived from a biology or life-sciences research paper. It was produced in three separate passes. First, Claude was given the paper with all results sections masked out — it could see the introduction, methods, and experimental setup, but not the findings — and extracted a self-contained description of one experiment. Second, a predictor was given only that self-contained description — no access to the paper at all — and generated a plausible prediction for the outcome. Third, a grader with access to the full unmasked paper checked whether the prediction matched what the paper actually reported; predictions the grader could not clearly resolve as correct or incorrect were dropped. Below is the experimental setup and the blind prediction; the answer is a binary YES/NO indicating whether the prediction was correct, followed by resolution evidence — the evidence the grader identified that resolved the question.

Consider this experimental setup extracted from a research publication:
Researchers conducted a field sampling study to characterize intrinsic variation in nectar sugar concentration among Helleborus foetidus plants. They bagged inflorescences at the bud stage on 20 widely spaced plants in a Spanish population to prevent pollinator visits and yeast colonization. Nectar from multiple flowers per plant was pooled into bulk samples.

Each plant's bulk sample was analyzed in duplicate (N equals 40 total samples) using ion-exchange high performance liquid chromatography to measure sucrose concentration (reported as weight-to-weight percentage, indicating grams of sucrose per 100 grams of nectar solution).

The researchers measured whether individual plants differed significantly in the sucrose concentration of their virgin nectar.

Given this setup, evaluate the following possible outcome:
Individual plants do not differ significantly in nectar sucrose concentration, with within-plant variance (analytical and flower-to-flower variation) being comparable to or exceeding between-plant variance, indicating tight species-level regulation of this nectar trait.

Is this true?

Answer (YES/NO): NO